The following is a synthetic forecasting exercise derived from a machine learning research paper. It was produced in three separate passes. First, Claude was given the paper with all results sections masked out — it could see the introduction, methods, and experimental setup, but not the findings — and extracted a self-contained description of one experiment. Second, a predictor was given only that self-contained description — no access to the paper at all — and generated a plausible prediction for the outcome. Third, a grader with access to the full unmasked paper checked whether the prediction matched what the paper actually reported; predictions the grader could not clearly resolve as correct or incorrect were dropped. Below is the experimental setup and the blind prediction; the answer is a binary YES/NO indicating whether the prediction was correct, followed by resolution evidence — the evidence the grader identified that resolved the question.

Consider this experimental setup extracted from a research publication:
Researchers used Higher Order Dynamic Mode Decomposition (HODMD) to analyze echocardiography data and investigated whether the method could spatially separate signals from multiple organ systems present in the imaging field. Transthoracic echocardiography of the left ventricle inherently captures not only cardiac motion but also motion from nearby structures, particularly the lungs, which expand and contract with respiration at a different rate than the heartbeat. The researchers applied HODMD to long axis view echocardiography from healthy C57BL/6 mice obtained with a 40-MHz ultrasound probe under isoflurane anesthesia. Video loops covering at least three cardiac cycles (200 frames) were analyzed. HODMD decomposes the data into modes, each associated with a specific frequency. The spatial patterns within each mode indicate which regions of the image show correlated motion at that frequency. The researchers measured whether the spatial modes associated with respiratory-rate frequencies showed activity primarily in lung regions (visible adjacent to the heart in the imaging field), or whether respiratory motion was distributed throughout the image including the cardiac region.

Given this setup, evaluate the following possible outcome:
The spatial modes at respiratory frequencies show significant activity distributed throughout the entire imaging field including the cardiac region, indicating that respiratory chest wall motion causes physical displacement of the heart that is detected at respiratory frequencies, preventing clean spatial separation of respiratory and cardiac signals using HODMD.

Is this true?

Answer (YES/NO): NO